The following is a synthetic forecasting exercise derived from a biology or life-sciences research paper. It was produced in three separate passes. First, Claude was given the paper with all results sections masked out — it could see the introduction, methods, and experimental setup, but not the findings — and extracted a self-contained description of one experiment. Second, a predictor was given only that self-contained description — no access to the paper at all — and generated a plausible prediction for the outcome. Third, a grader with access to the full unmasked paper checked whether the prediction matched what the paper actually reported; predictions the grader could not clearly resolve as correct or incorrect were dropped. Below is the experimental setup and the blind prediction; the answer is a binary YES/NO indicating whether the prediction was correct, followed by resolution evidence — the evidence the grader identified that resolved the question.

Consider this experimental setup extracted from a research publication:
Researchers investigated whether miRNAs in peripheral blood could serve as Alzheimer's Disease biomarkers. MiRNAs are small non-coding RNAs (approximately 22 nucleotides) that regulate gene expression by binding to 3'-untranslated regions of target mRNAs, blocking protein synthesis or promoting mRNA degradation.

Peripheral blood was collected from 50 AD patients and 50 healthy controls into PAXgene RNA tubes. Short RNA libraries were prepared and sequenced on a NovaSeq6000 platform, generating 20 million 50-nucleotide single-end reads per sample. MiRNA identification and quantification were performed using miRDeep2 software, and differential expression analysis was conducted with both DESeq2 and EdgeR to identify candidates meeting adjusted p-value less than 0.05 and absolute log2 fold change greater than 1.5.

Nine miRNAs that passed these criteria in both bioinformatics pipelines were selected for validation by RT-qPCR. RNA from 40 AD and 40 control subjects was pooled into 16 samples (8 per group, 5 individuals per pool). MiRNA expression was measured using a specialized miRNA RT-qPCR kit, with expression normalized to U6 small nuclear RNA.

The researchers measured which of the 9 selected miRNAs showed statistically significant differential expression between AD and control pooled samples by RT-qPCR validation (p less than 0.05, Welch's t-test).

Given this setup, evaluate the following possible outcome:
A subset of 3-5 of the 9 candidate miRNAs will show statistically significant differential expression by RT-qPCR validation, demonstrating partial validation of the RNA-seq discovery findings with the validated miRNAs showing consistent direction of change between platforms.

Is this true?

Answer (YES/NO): NO